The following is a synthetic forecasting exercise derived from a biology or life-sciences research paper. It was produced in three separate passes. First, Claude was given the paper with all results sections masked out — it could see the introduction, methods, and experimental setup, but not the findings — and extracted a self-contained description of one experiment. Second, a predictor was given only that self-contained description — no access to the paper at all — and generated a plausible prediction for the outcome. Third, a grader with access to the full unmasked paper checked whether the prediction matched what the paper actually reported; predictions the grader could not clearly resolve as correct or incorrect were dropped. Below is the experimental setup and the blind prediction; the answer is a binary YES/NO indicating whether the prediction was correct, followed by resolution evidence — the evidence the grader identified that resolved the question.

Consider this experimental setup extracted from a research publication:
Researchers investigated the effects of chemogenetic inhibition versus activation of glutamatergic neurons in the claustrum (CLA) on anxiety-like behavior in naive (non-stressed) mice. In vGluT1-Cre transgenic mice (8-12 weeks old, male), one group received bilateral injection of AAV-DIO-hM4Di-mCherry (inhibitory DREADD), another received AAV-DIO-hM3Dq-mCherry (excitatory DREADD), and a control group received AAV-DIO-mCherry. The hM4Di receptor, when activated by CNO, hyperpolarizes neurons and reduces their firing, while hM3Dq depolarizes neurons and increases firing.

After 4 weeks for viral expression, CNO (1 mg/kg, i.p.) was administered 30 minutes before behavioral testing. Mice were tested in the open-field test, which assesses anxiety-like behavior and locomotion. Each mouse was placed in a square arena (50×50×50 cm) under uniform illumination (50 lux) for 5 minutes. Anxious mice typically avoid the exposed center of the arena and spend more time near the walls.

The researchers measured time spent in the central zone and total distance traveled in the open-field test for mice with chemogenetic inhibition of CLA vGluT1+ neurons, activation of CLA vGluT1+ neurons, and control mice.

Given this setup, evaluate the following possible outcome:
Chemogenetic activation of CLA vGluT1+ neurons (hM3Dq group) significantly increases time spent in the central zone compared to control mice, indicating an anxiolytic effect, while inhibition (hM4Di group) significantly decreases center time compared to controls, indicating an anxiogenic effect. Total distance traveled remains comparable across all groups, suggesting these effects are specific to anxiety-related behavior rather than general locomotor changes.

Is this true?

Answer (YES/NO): NO